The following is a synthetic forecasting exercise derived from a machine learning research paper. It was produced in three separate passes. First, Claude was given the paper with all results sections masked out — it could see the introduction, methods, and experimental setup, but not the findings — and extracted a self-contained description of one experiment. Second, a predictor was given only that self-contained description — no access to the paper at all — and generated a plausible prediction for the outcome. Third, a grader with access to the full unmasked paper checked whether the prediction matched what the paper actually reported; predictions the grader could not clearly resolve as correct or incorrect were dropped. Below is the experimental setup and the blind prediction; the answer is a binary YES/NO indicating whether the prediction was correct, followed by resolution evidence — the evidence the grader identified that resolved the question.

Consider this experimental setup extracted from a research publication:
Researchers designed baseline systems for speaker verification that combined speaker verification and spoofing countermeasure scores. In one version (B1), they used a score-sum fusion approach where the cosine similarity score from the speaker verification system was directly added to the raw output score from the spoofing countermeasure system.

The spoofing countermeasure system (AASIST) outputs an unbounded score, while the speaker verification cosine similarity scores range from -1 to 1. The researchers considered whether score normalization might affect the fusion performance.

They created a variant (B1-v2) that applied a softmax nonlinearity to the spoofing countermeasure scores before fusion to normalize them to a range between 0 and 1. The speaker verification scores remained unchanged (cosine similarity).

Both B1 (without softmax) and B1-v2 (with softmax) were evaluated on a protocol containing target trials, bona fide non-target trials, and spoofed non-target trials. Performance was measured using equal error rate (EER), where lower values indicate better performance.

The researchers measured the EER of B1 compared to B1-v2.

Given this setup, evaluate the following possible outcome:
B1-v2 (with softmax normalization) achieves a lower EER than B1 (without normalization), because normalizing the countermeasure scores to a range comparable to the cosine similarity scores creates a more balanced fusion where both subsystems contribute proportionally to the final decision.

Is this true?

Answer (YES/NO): YES